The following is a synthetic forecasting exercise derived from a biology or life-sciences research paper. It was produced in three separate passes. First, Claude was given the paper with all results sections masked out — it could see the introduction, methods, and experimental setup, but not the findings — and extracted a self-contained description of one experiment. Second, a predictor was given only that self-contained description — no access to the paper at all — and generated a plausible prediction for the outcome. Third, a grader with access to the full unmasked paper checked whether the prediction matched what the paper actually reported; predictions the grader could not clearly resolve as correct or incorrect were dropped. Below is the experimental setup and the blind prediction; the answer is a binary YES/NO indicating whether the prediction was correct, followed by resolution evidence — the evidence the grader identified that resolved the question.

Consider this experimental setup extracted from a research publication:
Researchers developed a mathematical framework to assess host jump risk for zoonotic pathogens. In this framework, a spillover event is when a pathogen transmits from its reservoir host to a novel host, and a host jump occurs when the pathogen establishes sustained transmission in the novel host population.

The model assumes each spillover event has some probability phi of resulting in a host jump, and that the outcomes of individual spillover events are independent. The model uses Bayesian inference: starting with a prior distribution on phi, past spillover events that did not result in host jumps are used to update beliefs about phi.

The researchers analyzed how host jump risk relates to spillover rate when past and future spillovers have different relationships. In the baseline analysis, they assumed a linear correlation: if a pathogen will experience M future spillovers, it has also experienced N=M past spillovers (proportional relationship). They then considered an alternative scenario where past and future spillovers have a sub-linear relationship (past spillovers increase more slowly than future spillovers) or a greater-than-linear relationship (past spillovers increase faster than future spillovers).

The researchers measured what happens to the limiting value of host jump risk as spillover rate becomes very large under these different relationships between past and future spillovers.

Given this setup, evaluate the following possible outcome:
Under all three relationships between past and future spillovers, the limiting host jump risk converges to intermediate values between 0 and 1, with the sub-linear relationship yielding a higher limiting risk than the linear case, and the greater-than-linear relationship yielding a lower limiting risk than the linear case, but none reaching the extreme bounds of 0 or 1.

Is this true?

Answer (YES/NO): NO